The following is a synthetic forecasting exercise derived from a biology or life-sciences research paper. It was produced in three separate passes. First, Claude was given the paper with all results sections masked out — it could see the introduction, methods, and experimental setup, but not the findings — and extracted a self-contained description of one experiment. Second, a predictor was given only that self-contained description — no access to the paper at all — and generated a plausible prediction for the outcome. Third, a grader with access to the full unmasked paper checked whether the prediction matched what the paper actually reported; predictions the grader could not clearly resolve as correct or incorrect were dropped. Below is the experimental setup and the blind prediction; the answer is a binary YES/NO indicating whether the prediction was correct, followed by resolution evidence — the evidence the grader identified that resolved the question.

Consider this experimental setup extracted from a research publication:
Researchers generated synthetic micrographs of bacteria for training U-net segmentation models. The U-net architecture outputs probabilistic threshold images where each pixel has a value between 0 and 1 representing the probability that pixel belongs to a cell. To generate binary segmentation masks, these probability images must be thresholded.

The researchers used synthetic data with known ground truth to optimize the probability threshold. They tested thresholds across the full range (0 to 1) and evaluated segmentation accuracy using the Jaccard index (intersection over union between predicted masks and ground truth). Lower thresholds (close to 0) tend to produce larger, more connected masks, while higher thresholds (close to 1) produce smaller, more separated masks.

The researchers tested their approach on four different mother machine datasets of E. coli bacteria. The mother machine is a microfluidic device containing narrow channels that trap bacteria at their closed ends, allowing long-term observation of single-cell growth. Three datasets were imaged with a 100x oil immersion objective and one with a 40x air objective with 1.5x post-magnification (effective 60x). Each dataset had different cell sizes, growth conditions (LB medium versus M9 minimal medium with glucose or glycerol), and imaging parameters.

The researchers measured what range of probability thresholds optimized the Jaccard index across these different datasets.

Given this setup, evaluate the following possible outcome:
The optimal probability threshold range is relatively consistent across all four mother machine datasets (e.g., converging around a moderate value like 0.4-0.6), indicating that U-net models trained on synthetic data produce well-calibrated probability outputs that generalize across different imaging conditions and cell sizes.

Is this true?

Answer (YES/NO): NO